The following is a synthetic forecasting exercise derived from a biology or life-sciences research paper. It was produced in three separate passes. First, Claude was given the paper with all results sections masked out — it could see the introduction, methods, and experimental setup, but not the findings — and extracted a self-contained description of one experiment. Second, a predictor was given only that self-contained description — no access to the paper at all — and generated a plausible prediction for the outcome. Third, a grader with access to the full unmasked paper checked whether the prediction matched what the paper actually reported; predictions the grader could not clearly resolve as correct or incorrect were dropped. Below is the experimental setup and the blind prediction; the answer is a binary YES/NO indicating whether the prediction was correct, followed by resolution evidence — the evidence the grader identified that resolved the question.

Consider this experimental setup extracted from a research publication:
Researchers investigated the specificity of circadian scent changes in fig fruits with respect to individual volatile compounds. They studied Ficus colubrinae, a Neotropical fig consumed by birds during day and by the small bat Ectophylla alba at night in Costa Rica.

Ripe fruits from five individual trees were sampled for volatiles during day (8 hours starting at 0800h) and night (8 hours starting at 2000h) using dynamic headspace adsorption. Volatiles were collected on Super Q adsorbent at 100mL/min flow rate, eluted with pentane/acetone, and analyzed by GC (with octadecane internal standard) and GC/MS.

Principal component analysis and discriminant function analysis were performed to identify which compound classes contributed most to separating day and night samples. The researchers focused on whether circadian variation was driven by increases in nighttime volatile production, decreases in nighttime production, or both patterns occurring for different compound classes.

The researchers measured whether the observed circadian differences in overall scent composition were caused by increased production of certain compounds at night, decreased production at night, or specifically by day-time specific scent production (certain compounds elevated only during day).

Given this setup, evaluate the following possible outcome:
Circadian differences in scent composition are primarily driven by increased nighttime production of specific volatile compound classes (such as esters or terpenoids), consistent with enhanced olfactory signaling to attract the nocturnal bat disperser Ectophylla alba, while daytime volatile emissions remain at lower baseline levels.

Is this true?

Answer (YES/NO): NO